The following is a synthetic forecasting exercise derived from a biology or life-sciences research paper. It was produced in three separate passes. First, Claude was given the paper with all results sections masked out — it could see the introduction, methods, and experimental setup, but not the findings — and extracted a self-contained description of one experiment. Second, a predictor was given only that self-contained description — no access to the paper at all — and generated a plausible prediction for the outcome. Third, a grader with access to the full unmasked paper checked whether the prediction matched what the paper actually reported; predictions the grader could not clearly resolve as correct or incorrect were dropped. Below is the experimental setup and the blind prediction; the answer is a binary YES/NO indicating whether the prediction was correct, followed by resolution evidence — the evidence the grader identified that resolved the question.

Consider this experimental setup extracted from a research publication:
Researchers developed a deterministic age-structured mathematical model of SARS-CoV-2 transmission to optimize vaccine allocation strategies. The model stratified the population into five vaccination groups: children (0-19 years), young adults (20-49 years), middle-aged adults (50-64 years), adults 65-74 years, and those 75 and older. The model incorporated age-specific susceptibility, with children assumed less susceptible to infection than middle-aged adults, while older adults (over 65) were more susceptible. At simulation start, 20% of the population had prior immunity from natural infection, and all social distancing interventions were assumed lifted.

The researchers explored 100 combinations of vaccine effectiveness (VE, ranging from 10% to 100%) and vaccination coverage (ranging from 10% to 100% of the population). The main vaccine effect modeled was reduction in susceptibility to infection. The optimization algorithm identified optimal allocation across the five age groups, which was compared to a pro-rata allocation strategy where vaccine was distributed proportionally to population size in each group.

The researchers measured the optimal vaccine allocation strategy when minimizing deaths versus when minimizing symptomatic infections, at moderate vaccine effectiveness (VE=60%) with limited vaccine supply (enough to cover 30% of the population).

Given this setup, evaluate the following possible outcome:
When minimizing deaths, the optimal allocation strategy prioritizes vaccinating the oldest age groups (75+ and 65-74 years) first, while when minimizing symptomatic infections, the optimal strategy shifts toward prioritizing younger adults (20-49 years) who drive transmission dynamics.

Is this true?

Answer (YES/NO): YES